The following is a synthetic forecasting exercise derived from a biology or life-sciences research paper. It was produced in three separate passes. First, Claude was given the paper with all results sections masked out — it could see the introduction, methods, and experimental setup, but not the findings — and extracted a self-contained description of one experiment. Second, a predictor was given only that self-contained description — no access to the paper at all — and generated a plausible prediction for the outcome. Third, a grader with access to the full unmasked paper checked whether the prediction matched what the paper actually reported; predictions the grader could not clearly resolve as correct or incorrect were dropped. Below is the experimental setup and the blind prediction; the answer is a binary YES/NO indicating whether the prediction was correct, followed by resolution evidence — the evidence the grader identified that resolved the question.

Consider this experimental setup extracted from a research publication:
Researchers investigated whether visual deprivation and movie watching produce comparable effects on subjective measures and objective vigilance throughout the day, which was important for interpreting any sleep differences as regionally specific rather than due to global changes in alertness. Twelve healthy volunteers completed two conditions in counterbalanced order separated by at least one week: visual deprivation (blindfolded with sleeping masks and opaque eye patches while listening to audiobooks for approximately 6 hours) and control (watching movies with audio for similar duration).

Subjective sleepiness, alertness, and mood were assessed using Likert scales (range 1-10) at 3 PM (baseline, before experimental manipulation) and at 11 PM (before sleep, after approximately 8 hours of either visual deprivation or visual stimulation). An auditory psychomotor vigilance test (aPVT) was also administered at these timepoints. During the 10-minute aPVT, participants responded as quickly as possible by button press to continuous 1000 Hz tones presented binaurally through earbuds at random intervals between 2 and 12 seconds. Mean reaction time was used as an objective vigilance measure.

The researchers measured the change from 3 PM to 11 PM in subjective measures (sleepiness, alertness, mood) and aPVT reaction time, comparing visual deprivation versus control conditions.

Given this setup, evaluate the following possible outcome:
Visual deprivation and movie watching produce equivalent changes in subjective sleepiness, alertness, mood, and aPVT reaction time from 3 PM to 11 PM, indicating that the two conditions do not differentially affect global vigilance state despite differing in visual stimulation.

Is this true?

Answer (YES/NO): YES